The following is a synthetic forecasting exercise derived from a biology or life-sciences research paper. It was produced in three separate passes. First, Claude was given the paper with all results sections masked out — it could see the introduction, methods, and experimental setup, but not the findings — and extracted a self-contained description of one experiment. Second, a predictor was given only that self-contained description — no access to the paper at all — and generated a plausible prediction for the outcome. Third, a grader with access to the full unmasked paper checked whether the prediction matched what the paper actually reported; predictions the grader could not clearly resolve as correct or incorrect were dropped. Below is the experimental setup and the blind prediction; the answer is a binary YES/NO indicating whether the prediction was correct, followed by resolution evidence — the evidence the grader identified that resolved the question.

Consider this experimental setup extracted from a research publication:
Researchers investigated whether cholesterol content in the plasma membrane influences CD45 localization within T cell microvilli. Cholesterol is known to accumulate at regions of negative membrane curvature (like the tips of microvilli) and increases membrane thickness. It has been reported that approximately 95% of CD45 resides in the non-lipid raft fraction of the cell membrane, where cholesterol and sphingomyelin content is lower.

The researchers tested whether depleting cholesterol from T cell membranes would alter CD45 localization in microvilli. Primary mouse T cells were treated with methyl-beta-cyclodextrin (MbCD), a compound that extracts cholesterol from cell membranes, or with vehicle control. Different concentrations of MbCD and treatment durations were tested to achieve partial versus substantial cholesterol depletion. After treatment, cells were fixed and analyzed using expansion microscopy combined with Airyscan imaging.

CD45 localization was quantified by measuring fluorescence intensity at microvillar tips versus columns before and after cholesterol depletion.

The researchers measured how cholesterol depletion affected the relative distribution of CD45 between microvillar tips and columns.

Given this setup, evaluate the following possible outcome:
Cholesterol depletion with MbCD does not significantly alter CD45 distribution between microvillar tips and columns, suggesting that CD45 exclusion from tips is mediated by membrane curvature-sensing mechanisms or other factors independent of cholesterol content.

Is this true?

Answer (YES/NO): NO